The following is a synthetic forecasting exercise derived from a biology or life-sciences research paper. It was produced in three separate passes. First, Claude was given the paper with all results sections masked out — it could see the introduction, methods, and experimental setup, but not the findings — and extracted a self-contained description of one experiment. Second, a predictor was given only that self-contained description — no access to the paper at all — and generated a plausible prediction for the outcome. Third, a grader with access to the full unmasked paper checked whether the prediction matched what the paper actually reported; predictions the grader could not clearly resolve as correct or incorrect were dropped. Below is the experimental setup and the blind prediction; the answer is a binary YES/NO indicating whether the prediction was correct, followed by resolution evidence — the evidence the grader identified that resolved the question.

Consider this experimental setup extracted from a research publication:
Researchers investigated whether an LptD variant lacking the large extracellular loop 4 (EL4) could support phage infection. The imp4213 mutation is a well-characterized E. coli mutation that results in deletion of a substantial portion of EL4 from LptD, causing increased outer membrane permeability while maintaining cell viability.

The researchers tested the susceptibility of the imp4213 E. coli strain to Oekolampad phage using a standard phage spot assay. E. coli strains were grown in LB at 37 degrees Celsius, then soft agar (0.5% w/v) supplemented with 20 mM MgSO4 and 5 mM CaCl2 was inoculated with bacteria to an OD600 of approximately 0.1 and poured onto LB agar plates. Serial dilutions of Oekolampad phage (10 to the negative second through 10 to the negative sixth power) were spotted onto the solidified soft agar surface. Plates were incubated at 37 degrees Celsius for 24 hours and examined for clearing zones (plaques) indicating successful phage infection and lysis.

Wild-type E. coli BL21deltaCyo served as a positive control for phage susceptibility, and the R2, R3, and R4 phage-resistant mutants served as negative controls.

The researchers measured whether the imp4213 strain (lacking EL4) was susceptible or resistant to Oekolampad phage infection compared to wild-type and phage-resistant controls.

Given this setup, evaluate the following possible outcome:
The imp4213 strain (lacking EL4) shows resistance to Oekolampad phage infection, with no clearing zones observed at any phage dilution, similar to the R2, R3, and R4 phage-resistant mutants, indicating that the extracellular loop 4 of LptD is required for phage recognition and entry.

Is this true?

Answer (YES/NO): YES